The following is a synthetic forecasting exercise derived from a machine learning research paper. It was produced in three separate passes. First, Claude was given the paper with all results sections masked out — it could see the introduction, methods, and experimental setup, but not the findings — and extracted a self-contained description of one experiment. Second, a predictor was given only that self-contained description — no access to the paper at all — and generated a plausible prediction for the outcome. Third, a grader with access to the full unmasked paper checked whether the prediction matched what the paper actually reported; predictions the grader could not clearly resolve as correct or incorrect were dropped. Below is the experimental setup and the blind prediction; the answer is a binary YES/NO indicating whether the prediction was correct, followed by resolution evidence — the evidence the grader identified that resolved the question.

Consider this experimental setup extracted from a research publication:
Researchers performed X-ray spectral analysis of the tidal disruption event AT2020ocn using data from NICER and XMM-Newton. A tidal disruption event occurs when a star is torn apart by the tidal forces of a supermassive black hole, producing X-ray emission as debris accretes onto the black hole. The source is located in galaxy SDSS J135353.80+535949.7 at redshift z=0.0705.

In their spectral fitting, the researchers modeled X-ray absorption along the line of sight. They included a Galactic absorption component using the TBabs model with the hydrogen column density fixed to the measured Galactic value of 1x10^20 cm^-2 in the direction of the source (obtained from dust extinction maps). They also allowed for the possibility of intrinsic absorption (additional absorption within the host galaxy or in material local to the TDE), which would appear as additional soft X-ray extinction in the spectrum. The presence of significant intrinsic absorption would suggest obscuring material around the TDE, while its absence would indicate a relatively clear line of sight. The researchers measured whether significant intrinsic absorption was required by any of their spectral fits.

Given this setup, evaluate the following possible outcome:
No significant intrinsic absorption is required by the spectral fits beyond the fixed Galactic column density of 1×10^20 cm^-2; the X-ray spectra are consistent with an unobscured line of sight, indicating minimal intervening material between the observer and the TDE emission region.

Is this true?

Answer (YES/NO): YES